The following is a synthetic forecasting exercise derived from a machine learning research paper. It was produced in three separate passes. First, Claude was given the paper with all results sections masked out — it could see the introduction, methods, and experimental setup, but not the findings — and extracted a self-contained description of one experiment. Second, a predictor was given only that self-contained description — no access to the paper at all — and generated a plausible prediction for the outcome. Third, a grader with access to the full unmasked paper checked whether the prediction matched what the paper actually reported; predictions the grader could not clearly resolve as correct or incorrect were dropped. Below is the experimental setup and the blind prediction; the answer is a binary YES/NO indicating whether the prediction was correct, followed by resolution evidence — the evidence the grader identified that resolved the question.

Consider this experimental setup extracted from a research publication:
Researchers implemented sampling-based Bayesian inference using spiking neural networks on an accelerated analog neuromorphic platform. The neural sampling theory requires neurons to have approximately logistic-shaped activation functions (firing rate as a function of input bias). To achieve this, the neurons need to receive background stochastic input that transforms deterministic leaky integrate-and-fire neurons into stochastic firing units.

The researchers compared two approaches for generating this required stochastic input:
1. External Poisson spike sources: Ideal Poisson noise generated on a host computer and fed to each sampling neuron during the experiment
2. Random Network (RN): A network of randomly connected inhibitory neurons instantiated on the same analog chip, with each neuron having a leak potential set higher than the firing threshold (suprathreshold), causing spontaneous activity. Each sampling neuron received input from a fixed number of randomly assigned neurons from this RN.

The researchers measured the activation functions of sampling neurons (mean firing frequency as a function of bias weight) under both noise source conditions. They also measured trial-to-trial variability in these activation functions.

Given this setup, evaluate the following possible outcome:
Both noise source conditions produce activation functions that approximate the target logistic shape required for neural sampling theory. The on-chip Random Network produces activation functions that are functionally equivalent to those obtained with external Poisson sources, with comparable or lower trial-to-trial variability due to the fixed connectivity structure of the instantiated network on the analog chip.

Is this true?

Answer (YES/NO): YES